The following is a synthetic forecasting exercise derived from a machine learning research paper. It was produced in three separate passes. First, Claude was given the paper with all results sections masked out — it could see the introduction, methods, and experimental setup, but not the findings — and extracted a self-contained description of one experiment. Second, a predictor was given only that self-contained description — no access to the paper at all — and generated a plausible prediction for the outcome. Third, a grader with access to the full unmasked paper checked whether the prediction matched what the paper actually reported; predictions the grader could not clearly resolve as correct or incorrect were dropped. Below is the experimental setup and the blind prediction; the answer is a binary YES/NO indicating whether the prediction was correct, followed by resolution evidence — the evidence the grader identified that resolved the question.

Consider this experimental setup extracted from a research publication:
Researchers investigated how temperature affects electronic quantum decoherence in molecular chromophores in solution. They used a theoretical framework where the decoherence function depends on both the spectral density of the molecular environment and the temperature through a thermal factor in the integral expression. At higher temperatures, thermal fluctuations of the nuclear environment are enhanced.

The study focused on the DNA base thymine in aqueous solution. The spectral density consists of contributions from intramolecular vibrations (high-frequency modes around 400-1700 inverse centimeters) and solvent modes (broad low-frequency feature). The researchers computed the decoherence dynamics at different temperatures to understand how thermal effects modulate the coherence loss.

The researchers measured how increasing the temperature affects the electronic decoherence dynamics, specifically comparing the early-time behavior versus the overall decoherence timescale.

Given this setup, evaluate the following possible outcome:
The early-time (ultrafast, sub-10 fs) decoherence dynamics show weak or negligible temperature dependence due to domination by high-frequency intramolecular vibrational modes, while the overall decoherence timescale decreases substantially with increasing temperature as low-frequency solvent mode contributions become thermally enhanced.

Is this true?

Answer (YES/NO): YES